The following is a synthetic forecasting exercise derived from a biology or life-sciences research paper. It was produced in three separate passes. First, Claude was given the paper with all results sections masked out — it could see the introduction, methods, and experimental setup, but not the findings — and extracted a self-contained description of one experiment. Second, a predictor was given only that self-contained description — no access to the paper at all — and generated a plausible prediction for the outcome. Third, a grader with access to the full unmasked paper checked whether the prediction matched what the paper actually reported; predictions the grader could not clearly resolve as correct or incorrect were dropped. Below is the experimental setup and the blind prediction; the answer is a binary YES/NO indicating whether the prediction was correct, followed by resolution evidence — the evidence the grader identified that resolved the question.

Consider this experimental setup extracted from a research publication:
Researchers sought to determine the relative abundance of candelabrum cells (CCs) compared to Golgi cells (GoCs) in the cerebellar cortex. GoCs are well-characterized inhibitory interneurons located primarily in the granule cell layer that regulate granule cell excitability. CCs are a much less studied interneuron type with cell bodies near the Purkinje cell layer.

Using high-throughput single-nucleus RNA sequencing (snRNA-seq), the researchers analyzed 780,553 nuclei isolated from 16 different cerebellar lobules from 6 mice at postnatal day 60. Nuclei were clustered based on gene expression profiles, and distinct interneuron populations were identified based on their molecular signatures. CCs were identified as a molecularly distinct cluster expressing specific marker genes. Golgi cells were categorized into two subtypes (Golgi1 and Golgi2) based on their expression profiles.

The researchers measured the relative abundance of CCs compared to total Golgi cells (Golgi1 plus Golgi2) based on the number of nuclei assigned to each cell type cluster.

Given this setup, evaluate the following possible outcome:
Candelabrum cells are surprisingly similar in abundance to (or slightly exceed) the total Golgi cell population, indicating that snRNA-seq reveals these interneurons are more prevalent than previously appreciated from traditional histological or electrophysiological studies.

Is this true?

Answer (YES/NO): NO